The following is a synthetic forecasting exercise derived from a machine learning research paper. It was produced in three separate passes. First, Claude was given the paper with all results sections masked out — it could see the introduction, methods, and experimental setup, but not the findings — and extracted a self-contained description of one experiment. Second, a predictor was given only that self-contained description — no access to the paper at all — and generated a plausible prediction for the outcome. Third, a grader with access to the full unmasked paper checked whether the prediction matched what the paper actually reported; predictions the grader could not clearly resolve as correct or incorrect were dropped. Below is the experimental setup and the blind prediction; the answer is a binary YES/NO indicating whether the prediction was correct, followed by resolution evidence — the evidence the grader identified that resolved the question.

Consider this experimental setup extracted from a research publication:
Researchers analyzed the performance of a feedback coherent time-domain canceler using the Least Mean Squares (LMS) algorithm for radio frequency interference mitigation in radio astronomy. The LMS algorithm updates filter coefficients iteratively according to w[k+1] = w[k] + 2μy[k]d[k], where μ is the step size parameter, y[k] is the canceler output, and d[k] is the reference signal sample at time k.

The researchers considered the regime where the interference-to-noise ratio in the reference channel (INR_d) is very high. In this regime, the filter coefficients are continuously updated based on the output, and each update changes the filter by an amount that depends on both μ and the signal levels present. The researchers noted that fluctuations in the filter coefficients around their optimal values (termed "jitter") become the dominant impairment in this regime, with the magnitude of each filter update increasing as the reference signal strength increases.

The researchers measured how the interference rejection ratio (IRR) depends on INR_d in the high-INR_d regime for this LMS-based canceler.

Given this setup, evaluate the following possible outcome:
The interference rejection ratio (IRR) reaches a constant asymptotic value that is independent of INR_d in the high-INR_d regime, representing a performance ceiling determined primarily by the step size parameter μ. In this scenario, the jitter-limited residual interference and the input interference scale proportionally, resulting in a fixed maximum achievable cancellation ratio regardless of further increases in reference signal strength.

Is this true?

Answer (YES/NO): NO